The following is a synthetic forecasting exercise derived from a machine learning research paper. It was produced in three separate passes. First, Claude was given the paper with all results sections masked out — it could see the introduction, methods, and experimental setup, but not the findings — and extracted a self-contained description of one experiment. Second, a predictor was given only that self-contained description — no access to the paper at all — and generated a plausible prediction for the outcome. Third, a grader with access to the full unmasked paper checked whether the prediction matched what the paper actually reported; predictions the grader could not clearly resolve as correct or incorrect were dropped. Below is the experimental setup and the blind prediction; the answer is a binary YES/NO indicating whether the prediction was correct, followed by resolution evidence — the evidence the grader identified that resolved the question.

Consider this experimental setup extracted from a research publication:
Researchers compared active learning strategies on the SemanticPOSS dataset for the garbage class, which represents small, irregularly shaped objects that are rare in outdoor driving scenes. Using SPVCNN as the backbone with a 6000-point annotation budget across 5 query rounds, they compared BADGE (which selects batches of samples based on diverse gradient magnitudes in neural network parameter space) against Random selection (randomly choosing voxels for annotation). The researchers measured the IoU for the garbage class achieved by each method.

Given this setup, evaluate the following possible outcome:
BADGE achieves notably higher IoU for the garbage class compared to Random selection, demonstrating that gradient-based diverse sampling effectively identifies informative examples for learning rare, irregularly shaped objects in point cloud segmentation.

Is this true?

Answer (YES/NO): YES